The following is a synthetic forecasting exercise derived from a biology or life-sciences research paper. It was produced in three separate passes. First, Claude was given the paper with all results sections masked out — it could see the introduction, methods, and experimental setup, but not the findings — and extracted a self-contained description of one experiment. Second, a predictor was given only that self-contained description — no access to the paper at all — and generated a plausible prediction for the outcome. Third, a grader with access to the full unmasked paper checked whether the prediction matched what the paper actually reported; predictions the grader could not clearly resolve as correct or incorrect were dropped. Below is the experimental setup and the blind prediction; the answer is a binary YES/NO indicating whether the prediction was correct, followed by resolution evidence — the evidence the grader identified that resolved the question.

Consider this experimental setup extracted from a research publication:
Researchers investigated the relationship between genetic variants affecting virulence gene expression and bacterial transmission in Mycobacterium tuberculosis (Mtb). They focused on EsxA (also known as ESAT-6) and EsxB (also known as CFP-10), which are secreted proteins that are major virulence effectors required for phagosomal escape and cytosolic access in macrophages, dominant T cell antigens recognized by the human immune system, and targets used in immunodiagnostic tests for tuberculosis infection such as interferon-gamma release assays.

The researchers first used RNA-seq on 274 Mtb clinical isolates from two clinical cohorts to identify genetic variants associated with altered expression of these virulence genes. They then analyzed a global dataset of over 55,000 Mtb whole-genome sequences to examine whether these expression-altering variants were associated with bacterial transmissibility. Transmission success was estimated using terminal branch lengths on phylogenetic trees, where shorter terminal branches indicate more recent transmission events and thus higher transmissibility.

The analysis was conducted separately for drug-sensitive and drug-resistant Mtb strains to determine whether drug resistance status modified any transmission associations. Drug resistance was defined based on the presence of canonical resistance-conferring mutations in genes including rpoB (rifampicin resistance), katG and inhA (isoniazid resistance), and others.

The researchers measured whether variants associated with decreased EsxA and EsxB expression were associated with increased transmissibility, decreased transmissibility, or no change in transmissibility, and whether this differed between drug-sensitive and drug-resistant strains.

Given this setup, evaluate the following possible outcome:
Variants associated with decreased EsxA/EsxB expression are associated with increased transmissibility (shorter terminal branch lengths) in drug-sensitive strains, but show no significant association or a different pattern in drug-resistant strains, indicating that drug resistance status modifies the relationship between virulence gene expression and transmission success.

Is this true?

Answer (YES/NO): NO